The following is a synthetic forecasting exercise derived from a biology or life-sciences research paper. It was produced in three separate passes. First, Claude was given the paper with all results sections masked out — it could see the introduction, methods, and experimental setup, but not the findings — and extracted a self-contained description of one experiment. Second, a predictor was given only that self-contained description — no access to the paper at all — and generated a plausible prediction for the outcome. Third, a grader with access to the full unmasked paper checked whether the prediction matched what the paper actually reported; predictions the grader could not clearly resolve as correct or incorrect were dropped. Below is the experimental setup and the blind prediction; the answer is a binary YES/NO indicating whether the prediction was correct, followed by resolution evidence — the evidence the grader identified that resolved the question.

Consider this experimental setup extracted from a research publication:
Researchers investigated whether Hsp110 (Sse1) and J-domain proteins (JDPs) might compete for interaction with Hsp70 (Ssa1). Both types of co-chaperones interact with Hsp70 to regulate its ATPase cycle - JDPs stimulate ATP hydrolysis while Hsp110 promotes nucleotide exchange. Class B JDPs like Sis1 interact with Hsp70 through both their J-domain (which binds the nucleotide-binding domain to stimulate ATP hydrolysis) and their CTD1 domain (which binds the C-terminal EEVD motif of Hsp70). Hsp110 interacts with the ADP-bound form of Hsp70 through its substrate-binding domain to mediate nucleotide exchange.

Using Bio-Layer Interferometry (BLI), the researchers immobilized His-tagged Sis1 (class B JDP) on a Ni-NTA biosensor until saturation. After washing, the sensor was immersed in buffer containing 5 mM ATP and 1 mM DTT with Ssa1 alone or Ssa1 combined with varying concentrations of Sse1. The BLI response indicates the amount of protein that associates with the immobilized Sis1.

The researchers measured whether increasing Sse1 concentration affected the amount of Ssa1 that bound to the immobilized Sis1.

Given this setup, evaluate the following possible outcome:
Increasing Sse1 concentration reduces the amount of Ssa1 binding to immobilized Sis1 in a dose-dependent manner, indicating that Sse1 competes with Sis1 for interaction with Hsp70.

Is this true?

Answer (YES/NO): YES